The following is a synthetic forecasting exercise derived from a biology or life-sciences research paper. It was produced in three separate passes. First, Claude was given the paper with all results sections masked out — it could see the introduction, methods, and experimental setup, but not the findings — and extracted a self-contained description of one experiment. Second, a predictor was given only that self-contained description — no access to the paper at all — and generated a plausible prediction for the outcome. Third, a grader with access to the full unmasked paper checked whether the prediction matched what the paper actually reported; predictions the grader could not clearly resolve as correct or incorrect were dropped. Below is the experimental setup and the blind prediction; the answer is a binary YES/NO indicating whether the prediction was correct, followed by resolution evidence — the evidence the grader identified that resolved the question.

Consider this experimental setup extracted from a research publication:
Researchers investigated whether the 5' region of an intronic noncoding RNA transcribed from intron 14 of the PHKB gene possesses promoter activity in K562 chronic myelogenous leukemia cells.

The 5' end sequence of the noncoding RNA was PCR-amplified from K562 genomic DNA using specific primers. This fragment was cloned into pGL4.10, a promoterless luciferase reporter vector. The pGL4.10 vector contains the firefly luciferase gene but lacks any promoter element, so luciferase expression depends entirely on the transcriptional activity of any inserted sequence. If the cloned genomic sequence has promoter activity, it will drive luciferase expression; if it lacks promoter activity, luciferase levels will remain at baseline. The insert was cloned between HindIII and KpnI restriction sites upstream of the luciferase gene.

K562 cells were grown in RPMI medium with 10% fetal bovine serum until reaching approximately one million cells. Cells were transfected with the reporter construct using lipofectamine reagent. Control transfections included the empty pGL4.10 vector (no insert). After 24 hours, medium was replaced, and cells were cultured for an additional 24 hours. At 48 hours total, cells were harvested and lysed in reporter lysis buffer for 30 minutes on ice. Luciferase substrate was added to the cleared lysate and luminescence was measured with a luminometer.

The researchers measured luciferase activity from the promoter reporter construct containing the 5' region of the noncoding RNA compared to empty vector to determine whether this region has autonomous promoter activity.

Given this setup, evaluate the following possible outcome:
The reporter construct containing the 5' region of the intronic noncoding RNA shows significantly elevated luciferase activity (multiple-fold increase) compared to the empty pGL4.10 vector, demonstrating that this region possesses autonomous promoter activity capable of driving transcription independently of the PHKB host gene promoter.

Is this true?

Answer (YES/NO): NO